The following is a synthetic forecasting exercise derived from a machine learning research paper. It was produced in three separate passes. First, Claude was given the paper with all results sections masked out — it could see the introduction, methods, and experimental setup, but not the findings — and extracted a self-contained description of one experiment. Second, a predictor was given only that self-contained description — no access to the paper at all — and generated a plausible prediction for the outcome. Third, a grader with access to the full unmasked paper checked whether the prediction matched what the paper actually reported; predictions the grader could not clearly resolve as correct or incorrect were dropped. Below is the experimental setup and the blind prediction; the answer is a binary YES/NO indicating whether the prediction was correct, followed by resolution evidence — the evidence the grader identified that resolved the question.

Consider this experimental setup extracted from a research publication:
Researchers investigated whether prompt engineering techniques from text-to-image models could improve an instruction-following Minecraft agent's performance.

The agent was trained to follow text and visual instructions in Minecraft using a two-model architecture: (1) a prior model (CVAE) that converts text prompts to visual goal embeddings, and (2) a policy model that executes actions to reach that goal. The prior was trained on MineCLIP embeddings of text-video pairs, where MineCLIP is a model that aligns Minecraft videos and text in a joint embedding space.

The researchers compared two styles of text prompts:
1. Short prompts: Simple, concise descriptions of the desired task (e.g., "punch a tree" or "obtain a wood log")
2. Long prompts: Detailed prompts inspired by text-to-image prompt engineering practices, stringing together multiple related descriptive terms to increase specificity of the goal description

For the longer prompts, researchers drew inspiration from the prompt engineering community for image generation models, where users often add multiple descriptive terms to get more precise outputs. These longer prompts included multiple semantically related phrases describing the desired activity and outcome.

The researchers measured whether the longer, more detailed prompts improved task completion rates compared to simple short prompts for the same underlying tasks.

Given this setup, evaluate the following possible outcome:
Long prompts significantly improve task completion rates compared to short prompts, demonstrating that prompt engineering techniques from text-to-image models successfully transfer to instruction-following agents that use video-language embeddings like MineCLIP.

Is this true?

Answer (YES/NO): YES